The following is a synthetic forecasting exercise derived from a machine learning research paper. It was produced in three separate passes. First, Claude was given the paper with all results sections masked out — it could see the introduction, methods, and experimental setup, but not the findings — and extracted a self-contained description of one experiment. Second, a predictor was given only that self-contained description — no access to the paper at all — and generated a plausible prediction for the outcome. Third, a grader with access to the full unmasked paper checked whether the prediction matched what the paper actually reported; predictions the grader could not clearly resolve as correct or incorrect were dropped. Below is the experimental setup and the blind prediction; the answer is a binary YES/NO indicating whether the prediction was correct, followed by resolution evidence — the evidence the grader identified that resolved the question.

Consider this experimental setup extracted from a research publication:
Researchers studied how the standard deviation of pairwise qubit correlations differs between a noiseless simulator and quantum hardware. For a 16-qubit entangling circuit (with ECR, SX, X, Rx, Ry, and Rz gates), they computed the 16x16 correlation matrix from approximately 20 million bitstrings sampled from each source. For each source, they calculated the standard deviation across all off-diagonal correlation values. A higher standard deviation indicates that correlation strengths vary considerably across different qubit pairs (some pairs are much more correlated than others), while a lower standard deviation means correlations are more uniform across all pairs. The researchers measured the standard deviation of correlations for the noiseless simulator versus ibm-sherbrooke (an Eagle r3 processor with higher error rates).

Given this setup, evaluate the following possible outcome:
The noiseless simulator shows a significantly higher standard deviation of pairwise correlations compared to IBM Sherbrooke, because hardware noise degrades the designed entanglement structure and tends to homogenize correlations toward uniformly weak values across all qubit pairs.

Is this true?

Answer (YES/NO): YES